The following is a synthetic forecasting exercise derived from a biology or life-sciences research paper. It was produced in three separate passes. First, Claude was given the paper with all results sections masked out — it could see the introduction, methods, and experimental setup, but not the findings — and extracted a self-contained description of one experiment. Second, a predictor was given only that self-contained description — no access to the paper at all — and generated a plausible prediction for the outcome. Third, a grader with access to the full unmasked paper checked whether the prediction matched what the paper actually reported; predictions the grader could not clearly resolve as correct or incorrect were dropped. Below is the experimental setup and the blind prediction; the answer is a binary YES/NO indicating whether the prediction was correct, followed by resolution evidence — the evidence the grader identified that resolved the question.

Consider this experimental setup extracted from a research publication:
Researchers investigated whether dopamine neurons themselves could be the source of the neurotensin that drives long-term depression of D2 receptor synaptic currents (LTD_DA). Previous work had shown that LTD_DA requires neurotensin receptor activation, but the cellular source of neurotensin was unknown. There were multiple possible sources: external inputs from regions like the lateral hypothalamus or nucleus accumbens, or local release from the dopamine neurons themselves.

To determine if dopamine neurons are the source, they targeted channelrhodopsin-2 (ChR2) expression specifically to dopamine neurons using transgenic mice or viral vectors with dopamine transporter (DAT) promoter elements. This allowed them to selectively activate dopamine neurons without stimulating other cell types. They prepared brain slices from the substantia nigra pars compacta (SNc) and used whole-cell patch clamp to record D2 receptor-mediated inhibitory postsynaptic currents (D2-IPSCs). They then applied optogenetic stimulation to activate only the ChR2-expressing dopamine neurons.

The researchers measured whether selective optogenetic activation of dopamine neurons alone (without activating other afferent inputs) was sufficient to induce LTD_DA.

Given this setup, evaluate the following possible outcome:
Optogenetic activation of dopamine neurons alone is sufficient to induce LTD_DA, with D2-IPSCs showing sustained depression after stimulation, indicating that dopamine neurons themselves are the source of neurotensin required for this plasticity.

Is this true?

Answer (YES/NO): YES